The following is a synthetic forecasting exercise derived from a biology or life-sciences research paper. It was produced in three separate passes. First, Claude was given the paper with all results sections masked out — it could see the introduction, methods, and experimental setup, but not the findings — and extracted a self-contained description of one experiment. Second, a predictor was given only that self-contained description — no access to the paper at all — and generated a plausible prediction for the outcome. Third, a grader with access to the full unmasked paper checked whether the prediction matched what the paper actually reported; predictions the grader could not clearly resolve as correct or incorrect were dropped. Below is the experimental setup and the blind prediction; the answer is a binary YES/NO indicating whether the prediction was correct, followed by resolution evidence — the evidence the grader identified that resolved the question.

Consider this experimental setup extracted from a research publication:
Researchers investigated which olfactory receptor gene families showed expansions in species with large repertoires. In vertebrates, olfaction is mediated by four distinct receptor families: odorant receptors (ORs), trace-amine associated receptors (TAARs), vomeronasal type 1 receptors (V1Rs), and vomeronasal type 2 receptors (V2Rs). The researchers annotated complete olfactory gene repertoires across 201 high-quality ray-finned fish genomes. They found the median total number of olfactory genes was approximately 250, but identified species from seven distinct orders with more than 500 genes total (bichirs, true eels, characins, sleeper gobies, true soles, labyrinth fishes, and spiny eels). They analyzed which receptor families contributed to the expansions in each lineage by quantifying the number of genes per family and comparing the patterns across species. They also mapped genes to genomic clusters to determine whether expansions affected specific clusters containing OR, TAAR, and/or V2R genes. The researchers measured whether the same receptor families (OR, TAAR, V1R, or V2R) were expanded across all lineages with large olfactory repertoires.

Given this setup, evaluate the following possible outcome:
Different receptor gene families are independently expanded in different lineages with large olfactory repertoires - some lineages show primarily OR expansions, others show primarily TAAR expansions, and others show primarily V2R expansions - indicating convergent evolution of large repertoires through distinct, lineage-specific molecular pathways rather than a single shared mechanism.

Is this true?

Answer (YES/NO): YES